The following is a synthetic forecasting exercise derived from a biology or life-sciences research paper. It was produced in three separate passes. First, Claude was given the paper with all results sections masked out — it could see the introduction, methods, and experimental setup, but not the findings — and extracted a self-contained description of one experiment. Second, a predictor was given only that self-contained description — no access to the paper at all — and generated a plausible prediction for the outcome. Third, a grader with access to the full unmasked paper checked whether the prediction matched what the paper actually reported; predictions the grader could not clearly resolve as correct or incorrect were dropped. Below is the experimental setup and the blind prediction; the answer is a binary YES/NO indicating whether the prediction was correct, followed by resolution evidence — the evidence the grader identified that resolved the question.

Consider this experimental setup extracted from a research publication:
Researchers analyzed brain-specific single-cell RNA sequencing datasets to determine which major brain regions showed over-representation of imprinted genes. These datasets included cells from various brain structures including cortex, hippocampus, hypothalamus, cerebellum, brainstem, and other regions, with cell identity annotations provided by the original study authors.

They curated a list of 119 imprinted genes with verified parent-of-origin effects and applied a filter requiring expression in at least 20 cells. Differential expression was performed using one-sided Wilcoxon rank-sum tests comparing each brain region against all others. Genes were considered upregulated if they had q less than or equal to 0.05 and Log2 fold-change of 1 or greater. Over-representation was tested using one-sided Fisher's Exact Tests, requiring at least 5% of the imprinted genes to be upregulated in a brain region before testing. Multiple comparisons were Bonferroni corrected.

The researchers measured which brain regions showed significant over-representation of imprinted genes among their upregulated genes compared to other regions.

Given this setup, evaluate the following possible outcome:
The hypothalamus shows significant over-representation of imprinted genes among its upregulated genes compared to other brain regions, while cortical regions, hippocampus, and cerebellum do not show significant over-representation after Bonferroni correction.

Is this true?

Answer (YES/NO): YES